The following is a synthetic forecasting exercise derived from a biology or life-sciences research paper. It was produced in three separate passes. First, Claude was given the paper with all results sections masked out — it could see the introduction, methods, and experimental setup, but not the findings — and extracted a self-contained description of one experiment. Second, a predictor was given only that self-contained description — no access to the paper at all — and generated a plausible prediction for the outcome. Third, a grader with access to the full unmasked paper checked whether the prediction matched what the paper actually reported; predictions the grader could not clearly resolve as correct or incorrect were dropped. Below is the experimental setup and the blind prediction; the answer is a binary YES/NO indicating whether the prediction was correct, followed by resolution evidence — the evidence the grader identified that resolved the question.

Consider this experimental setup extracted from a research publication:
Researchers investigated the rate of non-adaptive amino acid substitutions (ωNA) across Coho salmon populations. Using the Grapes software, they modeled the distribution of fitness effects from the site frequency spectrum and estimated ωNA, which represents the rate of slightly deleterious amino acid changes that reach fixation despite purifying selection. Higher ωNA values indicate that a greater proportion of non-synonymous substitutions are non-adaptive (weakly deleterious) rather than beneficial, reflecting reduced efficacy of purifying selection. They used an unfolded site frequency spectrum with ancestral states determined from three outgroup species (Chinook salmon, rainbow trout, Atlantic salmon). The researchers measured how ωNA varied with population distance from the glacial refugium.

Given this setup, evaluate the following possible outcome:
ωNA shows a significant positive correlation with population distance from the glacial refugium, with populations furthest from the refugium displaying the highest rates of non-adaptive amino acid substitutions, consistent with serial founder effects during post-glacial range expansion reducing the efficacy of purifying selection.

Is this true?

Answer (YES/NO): YES